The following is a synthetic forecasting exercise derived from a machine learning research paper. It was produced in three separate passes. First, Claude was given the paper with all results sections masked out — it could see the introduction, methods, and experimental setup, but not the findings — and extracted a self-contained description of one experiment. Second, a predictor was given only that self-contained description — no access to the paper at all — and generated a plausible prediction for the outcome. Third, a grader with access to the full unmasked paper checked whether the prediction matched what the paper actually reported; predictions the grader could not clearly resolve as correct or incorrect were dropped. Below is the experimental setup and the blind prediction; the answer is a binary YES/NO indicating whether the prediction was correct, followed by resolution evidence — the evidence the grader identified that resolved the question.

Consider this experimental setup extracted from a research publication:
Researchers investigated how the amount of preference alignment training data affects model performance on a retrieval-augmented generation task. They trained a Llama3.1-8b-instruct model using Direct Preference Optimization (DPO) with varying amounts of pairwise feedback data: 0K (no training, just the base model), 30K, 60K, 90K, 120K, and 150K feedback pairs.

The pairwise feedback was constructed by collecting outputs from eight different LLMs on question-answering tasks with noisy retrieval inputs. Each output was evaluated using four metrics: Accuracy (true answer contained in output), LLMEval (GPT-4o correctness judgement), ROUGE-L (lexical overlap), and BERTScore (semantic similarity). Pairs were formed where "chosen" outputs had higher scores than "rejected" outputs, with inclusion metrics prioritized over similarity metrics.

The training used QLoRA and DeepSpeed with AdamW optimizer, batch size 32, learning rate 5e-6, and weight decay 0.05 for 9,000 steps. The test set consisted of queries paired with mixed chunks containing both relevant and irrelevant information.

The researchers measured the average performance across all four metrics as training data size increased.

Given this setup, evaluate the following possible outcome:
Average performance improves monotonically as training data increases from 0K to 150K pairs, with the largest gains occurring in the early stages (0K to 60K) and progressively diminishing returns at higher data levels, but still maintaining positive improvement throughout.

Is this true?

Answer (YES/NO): NO